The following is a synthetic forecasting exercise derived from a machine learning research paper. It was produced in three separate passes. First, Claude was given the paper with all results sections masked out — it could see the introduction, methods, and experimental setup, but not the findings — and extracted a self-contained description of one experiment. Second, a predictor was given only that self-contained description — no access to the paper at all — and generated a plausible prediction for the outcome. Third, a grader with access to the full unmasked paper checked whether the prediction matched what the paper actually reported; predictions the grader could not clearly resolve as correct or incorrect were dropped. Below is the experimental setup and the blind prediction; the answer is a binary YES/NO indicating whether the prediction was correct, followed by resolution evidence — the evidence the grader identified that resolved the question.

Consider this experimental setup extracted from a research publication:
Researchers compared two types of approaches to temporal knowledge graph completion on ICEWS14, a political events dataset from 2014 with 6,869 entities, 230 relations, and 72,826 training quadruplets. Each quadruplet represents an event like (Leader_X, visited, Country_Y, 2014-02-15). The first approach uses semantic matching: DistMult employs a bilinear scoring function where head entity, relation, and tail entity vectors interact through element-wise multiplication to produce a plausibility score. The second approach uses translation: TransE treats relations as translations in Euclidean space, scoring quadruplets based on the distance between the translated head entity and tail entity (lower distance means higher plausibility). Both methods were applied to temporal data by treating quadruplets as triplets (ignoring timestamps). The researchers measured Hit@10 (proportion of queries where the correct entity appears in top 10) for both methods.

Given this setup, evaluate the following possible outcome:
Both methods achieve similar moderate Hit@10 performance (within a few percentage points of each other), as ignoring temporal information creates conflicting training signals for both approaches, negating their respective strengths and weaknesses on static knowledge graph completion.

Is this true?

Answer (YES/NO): YES